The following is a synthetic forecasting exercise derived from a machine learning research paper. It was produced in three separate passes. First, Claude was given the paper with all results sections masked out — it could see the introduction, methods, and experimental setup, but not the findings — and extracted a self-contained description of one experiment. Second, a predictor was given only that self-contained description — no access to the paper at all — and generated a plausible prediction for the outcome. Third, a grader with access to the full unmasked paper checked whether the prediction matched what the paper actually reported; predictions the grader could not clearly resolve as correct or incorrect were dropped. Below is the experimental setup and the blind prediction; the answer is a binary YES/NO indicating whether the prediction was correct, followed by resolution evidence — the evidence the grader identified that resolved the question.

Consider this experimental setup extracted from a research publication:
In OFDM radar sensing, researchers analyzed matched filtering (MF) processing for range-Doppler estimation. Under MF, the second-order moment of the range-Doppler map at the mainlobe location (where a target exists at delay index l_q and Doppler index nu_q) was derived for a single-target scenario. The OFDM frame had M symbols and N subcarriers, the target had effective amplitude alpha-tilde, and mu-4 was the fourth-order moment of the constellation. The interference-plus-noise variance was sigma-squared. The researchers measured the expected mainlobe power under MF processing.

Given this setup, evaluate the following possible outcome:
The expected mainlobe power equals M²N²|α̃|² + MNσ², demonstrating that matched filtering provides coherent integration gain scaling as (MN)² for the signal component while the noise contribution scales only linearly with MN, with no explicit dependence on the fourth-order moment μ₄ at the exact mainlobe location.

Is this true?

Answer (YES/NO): NO